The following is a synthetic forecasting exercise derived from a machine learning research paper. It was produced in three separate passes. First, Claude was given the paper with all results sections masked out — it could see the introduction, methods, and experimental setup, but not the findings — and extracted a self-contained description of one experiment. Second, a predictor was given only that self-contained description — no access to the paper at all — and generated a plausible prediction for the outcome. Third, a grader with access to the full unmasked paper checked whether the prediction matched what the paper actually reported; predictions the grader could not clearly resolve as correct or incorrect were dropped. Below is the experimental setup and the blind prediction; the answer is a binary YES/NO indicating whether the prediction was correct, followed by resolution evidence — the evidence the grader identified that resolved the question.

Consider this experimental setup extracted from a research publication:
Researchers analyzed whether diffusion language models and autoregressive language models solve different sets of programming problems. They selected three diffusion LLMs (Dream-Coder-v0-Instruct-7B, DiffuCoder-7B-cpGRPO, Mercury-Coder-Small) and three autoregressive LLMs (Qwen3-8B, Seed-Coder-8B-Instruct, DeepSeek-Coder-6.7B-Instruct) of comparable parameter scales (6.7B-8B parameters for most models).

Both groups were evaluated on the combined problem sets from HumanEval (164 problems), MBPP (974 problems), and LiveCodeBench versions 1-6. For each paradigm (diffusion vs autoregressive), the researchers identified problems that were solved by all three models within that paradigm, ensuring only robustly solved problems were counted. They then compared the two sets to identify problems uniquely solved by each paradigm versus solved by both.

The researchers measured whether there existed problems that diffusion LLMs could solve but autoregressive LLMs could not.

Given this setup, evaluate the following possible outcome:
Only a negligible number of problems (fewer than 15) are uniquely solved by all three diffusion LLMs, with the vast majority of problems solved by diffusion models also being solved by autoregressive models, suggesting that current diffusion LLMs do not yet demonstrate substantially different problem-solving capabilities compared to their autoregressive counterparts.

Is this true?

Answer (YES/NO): NO